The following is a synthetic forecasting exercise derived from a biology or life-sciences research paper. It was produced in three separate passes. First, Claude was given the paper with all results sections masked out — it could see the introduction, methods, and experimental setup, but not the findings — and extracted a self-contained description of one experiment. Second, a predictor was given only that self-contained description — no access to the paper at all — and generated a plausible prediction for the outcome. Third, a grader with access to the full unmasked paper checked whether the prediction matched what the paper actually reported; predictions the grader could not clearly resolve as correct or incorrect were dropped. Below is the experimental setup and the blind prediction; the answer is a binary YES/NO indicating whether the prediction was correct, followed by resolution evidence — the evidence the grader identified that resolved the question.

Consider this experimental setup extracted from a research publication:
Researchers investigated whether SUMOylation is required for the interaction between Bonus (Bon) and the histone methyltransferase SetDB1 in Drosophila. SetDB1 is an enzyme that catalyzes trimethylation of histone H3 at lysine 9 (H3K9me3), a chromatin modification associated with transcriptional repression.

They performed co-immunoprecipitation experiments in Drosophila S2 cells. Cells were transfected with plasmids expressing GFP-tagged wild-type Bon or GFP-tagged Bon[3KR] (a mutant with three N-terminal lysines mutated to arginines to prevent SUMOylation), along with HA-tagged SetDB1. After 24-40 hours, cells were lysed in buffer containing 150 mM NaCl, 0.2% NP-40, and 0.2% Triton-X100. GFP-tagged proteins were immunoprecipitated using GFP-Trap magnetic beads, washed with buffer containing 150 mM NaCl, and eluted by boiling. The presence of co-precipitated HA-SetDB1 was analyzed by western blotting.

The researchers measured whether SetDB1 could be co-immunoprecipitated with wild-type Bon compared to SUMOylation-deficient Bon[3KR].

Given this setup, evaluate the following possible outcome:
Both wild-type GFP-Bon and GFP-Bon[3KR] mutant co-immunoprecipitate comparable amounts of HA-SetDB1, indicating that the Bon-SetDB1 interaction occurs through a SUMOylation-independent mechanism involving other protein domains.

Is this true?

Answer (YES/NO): NO